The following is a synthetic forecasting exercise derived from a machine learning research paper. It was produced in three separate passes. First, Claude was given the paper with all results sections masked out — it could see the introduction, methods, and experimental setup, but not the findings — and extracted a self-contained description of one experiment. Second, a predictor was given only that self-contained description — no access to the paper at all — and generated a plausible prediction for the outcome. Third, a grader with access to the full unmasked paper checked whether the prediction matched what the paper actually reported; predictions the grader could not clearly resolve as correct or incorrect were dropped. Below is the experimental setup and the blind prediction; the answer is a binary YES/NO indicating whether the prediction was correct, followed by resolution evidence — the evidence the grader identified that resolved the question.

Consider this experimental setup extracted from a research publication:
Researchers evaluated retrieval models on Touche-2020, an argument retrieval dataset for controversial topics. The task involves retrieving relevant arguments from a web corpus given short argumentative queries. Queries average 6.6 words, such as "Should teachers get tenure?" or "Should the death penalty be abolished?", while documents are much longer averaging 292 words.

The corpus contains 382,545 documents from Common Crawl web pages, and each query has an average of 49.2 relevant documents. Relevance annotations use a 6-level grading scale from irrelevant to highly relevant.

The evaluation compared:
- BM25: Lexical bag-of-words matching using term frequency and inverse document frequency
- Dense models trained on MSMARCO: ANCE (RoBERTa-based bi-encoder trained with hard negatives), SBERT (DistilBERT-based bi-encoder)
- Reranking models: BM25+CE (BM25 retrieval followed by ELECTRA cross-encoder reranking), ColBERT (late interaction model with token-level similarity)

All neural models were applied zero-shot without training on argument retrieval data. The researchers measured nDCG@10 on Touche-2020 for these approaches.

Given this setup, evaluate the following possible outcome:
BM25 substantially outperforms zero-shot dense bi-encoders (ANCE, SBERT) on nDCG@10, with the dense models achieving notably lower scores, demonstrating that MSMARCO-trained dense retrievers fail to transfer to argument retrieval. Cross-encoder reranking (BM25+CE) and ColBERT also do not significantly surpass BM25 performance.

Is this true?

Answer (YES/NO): YES